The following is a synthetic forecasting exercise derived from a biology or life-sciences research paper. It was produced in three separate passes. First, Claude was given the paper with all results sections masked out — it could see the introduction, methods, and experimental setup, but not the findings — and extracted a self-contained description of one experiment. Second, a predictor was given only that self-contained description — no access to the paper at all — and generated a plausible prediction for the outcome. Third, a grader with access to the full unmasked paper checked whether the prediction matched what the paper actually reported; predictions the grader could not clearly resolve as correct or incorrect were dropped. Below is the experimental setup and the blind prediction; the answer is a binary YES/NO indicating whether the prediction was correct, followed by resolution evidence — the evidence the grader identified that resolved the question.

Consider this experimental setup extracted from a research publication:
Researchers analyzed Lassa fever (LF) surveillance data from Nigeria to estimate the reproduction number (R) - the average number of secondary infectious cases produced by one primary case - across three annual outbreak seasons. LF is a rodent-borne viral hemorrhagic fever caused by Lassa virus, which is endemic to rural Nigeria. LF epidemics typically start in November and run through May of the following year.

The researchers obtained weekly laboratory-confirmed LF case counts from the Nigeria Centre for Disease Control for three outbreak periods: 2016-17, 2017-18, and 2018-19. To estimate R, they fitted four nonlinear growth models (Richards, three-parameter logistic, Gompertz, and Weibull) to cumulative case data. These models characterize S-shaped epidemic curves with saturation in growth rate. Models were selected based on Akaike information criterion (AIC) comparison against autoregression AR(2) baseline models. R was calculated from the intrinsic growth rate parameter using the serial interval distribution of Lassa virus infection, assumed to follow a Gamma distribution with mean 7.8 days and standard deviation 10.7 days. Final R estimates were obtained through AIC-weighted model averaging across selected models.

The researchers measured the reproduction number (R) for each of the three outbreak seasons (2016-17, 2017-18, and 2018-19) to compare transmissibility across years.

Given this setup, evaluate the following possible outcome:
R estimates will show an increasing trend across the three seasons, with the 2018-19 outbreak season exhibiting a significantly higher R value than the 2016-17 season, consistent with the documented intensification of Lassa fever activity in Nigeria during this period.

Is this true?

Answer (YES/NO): NO